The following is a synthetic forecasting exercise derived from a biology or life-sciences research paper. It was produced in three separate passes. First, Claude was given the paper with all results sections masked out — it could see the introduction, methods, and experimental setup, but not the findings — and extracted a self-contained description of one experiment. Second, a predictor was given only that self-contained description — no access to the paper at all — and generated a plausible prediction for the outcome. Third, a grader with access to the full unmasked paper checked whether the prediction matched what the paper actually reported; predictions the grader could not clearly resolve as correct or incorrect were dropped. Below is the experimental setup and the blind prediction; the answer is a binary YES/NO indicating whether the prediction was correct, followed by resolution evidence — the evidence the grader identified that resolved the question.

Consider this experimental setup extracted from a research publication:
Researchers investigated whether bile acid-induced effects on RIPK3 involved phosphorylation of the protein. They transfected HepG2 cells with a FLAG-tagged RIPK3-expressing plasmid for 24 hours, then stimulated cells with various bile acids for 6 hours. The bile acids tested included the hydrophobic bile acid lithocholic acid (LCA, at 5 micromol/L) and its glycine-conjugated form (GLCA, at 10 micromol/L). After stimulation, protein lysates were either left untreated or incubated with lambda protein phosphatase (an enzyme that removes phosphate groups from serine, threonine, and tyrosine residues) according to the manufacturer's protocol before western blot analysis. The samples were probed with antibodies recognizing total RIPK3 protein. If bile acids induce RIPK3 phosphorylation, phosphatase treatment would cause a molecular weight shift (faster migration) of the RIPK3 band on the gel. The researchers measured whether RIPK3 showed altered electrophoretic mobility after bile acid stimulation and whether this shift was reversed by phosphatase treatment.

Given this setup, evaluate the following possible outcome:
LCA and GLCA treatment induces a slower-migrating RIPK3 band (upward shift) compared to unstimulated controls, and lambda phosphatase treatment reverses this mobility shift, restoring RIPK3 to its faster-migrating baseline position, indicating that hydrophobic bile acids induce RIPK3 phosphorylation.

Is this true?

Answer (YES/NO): NO